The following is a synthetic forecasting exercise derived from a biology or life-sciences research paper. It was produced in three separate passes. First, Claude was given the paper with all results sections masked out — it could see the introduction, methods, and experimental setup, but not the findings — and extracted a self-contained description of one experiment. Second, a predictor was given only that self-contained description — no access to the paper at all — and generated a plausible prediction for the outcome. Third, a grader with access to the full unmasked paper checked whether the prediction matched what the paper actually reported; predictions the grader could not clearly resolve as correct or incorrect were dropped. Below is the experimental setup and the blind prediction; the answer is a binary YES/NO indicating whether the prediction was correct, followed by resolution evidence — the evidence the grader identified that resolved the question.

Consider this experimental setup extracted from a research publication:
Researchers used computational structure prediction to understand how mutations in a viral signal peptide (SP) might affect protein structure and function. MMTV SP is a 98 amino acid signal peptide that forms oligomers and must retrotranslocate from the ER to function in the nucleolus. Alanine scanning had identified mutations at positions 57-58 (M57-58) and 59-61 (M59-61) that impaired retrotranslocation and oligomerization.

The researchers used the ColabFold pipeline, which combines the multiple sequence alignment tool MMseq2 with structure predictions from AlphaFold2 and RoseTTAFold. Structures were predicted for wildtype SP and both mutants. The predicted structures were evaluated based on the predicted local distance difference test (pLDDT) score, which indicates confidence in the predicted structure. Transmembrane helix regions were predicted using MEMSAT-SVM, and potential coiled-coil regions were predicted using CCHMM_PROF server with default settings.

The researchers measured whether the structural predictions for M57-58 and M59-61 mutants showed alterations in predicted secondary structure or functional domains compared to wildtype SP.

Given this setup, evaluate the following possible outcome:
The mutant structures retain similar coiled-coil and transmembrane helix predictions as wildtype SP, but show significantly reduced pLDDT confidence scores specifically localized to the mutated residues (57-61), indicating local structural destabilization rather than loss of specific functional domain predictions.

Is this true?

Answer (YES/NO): NO